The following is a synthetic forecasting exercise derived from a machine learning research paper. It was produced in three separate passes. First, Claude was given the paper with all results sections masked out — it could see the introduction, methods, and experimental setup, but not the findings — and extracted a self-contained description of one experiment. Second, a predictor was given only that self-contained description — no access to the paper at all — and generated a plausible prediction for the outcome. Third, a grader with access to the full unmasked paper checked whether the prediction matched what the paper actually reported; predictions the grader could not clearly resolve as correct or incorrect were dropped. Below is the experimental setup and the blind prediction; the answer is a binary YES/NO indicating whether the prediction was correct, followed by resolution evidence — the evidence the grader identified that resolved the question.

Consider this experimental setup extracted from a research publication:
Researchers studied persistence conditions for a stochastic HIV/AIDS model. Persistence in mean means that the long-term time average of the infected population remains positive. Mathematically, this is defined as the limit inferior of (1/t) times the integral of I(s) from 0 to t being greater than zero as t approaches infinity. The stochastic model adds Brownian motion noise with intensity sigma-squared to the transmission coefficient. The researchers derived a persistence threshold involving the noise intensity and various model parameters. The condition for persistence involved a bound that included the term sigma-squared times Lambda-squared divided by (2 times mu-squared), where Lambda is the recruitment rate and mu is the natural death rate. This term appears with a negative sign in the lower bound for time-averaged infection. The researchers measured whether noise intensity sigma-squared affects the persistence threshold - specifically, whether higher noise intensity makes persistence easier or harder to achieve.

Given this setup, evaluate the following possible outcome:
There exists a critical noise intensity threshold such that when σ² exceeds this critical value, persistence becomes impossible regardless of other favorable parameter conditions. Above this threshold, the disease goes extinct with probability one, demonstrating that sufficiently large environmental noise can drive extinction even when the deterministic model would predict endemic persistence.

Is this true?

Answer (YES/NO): YES